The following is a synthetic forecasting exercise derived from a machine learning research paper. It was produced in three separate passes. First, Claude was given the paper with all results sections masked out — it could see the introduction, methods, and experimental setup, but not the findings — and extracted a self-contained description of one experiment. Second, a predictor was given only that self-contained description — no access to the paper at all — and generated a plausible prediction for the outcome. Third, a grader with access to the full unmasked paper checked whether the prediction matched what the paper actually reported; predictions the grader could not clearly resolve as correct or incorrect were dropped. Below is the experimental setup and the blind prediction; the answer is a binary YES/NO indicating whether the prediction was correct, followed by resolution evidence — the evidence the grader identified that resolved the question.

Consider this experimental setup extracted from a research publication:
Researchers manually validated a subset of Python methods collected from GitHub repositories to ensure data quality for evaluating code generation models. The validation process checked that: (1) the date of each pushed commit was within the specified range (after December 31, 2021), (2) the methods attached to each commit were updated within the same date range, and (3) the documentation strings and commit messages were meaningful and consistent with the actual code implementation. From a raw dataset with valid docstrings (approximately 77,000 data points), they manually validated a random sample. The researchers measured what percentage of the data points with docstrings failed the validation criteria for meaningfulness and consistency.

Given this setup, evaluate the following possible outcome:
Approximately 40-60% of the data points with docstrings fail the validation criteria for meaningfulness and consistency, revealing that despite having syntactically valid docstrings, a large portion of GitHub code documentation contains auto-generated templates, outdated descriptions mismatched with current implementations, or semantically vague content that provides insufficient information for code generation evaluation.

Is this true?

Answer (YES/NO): NO